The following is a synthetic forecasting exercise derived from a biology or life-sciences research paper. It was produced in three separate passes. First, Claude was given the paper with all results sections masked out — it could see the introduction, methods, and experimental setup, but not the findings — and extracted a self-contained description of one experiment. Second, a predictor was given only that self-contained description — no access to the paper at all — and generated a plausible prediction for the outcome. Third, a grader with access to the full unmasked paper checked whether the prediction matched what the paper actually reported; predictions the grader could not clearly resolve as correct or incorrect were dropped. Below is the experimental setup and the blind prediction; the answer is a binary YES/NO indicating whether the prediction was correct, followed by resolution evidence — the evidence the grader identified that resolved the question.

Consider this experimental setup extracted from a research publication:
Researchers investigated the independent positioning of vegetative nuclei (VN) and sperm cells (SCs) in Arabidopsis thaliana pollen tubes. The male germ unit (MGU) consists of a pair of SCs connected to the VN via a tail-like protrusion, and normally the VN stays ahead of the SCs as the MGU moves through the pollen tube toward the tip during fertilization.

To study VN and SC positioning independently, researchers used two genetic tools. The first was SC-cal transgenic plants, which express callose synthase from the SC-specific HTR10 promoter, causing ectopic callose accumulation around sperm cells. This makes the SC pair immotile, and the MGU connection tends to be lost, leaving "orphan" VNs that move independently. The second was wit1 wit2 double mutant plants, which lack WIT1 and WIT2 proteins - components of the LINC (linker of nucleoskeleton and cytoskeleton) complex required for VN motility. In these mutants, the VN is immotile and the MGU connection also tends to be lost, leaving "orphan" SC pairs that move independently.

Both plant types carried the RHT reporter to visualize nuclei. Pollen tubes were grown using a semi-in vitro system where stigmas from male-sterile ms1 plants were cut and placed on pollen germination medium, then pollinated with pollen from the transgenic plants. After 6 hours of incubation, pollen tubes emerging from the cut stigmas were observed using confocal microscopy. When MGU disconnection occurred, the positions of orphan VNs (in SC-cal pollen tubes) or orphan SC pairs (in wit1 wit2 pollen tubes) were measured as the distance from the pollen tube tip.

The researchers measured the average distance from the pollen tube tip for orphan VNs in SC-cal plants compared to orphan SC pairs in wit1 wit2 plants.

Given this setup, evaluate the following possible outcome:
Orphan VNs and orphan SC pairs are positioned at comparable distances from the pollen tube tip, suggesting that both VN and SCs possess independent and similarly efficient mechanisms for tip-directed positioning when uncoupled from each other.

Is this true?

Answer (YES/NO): NO